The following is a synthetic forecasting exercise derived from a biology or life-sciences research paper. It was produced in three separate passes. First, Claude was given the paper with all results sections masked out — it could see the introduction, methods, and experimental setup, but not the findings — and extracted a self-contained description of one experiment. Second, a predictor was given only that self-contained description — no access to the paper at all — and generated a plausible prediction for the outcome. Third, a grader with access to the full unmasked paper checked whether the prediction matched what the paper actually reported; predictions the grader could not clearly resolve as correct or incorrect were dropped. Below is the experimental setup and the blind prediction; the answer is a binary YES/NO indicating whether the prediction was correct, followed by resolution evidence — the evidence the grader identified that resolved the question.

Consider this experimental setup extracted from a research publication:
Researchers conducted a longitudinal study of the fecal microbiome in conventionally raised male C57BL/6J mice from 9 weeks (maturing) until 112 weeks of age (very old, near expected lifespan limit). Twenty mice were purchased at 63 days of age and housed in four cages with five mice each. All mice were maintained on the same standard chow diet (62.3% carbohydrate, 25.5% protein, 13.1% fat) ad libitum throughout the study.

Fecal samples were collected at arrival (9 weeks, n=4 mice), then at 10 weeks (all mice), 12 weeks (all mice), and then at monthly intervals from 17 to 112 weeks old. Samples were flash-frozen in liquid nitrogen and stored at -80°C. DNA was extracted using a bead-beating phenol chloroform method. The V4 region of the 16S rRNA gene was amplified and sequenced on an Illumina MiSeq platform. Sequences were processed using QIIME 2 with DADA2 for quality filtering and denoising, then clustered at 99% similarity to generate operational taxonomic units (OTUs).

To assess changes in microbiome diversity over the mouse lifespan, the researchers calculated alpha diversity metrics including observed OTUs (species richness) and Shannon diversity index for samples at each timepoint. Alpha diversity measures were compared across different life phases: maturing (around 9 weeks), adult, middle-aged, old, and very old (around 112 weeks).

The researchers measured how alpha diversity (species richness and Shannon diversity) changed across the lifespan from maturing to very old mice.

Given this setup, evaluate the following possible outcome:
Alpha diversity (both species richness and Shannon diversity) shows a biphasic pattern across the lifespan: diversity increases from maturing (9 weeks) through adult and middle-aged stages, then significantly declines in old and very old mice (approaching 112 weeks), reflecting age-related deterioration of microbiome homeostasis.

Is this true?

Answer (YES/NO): NO